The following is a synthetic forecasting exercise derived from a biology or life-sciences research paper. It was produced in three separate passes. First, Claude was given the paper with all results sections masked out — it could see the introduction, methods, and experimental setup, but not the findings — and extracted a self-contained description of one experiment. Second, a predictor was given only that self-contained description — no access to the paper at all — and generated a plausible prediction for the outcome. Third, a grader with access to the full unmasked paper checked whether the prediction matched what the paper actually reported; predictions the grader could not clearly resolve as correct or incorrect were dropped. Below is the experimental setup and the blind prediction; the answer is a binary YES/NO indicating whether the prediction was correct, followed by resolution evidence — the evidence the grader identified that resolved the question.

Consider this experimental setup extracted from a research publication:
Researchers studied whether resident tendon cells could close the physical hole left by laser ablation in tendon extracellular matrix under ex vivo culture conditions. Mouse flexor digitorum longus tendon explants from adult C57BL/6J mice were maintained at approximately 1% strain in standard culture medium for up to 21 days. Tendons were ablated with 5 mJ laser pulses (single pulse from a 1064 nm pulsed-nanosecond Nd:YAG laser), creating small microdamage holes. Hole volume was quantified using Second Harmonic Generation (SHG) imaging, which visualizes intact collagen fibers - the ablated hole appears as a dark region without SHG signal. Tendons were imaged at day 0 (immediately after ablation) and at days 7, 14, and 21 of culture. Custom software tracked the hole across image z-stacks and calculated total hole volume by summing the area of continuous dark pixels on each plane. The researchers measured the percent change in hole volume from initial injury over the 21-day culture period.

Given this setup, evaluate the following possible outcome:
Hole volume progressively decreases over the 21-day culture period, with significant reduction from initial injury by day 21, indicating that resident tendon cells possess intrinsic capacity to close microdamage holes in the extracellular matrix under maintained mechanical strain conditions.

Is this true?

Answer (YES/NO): NO